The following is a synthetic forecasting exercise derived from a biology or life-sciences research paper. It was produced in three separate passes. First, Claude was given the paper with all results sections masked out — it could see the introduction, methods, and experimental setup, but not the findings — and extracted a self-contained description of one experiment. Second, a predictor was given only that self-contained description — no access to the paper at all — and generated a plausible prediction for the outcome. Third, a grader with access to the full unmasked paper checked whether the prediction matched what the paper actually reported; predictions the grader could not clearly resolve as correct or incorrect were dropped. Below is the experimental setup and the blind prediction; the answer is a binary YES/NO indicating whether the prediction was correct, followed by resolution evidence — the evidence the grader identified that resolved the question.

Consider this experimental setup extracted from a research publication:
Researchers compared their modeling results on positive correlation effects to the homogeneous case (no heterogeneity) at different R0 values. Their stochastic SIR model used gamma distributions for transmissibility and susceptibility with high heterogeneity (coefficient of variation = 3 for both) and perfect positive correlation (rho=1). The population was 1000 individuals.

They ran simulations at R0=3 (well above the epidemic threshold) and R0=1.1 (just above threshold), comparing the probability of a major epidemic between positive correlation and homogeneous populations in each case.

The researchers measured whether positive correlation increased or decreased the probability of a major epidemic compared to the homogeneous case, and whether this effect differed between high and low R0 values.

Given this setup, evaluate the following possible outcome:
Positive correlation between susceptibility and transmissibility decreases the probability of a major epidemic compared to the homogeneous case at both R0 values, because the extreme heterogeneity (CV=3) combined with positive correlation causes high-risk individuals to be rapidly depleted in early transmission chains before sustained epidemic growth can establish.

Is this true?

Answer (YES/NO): NO